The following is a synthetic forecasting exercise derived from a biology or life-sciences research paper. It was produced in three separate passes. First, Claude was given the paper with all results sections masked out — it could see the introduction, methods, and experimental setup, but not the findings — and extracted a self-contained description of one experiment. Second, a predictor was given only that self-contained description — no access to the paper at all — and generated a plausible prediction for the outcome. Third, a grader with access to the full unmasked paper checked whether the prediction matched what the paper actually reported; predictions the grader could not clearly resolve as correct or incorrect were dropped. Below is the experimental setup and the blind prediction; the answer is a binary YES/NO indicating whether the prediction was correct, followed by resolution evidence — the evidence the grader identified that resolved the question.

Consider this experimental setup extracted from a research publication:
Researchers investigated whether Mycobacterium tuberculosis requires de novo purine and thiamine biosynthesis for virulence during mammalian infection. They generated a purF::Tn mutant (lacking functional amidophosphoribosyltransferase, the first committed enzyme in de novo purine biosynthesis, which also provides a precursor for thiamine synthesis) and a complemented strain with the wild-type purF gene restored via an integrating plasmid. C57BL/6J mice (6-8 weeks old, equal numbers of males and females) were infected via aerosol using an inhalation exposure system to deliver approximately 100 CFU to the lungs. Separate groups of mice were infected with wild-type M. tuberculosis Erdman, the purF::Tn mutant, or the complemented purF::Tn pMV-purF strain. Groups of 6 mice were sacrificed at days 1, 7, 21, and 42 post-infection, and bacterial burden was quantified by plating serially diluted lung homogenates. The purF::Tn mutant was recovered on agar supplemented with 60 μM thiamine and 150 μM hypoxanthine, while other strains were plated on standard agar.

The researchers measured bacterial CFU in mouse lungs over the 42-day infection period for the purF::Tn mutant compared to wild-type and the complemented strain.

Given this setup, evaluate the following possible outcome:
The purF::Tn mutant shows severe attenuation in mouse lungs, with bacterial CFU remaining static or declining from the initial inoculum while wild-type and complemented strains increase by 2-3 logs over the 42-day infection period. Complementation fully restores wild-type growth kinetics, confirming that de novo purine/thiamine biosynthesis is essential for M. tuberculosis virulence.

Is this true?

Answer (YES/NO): NO